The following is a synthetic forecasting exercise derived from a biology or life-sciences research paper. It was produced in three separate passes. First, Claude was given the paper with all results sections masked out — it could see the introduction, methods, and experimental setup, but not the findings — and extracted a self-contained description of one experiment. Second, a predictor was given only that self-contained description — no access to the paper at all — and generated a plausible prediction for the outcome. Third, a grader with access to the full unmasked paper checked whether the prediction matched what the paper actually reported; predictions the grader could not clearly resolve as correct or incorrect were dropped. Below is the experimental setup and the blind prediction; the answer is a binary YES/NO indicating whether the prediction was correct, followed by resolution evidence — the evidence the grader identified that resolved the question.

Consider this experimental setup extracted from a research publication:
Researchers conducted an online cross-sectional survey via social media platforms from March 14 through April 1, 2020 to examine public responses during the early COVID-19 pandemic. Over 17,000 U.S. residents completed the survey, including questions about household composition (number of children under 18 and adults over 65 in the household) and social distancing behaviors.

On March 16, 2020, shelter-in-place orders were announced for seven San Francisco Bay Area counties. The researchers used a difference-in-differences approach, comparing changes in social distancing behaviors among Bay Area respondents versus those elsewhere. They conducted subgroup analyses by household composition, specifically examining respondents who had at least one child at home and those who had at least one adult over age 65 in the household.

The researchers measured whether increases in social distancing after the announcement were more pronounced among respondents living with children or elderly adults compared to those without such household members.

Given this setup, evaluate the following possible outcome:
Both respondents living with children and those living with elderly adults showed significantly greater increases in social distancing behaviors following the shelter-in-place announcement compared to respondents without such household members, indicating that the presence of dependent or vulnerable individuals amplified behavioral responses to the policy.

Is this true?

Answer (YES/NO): YES